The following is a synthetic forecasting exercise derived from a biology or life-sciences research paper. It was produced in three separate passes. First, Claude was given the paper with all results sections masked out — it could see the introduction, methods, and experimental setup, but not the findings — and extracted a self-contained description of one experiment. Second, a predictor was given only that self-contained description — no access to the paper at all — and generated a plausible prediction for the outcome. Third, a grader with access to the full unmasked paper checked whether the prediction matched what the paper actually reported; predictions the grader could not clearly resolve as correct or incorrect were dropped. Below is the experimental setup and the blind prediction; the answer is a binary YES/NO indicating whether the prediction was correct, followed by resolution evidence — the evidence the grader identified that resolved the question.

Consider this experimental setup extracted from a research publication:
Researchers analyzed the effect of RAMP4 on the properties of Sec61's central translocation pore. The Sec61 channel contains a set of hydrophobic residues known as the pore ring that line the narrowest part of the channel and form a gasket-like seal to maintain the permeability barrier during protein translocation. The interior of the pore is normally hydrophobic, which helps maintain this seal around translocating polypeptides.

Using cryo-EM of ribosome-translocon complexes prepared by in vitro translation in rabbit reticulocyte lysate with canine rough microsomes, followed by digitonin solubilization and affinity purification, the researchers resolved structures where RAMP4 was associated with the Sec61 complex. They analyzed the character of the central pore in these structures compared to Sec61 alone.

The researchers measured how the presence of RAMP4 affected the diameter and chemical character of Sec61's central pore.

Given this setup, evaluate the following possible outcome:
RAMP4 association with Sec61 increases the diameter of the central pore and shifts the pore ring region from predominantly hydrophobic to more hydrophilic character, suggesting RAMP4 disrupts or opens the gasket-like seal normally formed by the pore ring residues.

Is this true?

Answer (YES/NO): NO